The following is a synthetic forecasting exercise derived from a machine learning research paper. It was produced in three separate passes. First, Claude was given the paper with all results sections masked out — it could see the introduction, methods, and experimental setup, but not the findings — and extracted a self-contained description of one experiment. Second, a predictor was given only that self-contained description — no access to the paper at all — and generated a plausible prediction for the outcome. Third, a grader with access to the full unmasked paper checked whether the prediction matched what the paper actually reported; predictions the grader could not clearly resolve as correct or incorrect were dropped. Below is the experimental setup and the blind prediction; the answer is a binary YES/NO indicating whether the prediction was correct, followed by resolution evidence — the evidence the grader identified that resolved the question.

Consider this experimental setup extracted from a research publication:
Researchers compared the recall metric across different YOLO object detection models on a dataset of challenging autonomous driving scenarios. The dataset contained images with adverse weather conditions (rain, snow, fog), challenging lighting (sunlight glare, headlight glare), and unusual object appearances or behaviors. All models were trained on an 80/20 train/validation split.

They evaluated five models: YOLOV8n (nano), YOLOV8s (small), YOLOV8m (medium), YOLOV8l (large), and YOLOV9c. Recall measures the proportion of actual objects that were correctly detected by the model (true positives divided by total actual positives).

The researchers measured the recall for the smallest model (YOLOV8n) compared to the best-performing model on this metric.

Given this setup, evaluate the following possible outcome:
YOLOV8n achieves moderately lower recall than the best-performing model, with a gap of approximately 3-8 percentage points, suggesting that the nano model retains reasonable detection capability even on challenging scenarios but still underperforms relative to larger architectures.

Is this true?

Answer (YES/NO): YES